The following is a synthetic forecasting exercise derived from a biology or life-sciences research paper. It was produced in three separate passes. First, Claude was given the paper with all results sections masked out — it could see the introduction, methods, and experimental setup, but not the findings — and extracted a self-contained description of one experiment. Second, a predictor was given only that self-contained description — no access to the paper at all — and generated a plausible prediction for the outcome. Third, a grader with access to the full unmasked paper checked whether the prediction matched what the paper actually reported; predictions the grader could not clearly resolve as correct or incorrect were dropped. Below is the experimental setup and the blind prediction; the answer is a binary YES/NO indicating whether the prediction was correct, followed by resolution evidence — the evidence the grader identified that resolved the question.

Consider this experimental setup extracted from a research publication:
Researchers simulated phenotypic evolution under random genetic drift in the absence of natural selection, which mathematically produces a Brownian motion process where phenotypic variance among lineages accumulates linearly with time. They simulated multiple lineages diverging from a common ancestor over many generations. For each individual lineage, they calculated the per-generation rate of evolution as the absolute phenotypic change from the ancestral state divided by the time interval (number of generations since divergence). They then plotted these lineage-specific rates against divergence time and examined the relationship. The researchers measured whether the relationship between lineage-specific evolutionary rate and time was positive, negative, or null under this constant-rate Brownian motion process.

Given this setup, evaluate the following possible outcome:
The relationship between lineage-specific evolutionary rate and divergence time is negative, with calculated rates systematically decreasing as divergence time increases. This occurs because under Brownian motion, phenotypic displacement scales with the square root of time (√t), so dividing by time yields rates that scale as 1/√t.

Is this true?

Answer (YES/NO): YES